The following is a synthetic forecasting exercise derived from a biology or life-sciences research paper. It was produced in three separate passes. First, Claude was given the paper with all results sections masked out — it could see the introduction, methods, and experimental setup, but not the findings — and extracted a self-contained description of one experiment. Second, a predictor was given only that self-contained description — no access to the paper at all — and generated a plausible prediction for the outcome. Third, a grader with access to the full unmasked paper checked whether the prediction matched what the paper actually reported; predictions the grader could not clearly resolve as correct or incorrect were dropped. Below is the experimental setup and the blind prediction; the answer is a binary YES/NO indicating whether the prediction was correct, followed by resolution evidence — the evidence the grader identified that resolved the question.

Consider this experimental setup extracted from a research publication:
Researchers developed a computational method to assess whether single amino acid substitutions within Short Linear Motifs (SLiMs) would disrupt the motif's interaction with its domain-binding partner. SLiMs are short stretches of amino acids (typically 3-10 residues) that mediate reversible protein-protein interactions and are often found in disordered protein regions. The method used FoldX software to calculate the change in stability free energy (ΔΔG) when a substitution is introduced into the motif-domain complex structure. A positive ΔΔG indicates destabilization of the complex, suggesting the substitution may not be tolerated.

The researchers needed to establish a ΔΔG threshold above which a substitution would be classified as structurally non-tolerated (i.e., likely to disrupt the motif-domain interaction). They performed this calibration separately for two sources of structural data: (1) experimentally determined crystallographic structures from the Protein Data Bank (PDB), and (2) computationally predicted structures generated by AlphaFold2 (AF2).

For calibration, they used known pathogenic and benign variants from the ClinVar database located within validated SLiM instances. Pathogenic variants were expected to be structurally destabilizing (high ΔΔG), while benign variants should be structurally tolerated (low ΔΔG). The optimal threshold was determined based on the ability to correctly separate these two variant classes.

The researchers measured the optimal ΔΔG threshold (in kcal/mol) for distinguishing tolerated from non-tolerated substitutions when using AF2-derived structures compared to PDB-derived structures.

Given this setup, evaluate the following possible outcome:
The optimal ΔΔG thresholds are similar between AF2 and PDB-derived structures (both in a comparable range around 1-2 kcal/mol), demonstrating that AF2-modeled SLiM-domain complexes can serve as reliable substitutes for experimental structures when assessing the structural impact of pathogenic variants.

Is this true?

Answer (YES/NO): NO